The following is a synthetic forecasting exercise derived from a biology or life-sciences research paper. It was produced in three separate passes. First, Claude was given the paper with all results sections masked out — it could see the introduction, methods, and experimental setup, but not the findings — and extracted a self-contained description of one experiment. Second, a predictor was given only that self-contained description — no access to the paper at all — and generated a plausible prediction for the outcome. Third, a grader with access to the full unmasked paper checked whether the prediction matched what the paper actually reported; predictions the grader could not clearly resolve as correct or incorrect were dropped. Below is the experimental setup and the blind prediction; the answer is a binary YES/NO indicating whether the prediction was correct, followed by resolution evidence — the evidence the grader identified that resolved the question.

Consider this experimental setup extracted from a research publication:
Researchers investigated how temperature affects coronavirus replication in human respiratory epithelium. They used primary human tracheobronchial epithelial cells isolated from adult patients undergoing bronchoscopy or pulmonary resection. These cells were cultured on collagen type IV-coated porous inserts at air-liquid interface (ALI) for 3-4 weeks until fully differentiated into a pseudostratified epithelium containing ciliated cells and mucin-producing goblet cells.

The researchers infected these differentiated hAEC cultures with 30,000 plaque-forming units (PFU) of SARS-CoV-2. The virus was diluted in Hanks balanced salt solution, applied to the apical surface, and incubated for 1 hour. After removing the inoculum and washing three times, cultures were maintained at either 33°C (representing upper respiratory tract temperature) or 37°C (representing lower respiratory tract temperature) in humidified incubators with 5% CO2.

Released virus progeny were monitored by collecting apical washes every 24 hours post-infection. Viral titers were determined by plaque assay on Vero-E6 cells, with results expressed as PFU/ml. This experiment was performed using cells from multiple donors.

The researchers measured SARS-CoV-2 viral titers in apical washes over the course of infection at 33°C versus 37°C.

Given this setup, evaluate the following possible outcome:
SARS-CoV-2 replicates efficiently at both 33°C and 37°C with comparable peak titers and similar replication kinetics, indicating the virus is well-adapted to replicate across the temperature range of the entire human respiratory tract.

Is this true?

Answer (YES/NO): NO